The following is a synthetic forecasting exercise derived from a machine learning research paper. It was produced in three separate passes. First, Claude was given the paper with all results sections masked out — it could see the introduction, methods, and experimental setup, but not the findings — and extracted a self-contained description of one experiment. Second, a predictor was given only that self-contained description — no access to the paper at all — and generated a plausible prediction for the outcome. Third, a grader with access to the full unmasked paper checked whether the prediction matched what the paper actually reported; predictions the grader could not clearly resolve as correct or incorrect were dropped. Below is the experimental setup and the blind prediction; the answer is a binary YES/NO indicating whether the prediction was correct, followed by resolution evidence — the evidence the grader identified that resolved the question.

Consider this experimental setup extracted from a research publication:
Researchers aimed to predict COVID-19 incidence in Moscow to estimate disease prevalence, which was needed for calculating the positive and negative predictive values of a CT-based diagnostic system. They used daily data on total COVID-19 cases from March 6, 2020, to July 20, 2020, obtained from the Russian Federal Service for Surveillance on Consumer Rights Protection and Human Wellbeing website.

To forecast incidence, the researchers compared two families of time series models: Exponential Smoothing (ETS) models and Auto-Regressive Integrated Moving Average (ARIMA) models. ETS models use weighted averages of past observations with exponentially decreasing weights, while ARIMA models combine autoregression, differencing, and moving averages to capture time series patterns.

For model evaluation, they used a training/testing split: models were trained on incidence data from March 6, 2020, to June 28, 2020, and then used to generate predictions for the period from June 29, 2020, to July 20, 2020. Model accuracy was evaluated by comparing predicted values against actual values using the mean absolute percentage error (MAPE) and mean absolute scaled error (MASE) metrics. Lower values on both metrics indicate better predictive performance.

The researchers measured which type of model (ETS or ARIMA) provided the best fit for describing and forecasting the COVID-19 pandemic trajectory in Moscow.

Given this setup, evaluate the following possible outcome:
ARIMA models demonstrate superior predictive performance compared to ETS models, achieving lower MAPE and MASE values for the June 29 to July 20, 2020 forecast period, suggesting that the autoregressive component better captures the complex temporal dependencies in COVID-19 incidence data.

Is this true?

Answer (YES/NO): NO